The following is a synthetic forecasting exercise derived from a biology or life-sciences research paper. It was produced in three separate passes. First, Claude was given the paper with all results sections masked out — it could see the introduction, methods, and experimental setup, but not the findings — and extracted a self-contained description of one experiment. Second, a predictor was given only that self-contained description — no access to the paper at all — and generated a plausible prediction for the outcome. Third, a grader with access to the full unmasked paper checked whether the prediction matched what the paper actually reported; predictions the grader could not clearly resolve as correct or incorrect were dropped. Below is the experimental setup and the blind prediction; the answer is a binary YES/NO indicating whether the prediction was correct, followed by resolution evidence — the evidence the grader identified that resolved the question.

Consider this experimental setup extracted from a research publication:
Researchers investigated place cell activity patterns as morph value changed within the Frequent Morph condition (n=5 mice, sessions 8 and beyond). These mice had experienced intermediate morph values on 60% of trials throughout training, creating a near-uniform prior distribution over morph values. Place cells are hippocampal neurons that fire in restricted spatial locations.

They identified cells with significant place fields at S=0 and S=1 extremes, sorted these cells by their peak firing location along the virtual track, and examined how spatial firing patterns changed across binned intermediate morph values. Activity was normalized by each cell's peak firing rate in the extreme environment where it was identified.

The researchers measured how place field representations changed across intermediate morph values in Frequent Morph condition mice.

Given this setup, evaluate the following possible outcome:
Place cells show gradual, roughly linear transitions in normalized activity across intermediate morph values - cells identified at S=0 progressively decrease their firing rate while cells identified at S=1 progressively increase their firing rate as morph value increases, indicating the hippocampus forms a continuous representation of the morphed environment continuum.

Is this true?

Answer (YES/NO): NO